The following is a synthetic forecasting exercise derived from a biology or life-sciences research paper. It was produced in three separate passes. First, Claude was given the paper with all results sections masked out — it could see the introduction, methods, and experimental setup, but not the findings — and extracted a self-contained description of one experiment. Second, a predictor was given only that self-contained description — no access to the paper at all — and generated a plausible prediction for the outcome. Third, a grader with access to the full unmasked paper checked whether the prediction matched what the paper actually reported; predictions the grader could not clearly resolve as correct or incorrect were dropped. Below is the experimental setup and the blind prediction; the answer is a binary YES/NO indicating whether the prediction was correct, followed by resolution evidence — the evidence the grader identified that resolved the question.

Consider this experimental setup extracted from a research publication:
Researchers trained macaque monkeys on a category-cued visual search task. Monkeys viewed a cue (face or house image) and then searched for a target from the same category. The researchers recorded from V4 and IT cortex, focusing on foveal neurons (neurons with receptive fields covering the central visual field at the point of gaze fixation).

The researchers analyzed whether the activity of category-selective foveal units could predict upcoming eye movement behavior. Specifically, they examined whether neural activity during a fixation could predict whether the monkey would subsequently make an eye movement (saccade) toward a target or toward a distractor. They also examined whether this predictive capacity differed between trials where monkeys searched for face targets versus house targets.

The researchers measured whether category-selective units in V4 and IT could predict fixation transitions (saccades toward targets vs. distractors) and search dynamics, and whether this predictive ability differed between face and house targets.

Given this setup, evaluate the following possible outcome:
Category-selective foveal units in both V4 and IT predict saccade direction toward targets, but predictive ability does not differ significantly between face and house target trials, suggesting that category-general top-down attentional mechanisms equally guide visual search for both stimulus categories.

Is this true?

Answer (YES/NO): NO